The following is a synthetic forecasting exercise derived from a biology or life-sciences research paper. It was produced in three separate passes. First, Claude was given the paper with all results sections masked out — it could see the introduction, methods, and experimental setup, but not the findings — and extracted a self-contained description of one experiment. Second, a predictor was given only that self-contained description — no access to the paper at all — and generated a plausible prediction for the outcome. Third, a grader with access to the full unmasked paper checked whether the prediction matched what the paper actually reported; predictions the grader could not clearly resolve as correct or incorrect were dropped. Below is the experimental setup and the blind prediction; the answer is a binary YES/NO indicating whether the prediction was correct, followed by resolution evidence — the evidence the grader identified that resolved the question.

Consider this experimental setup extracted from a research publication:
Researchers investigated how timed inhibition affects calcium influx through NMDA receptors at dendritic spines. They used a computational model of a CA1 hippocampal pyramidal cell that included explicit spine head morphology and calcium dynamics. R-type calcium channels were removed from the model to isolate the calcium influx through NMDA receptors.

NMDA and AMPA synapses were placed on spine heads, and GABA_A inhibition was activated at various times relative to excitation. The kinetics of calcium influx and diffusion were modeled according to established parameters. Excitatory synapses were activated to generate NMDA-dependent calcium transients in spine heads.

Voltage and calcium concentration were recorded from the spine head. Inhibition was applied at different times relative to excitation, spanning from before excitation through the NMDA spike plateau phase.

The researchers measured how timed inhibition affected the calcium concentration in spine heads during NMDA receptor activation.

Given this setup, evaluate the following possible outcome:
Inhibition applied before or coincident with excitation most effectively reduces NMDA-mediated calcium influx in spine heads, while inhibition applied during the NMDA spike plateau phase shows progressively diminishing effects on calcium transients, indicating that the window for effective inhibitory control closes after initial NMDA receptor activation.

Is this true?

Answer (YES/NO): NO